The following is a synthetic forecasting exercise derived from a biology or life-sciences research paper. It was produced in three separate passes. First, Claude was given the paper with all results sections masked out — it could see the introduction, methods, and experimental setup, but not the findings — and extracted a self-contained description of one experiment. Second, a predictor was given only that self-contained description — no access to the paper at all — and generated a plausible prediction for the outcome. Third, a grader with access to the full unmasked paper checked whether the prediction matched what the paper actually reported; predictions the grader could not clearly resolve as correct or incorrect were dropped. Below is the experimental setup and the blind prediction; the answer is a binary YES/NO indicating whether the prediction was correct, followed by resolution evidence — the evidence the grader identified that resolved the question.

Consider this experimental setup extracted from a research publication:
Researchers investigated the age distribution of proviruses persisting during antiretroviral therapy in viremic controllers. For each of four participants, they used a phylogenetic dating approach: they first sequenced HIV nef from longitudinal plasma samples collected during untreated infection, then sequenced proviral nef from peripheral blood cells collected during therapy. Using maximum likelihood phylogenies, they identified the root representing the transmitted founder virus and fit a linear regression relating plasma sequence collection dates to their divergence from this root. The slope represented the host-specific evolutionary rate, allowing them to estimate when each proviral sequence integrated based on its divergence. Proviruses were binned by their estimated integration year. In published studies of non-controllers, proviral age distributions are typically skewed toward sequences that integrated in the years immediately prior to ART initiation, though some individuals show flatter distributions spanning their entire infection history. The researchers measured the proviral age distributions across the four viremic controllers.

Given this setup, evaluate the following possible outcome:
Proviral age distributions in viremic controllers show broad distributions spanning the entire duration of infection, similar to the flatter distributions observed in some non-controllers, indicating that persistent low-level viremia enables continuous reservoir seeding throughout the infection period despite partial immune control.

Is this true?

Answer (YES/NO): NO